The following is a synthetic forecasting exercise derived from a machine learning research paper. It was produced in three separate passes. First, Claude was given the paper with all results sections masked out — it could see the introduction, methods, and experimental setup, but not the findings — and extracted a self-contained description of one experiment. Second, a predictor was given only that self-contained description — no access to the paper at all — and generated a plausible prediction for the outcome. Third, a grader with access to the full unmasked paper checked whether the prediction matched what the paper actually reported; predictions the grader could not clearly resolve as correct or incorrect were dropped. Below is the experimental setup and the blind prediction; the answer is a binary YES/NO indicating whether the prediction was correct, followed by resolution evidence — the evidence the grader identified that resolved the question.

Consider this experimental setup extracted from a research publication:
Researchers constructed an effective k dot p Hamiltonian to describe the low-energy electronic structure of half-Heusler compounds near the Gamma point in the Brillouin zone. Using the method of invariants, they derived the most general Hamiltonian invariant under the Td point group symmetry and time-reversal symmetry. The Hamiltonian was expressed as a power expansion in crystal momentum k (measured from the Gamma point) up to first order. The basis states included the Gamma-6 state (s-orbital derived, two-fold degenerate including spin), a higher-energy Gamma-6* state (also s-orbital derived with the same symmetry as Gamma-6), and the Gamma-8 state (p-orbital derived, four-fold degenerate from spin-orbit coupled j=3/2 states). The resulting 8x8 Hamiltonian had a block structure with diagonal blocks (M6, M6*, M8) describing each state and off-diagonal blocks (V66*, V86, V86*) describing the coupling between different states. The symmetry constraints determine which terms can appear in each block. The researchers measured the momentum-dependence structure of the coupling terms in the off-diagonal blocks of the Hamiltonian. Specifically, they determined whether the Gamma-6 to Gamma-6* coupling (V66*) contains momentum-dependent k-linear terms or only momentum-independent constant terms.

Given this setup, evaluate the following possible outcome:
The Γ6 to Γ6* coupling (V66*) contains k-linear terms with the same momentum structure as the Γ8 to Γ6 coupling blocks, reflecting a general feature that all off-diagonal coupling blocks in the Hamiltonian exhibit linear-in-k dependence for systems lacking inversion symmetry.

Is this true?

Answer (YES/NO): NO